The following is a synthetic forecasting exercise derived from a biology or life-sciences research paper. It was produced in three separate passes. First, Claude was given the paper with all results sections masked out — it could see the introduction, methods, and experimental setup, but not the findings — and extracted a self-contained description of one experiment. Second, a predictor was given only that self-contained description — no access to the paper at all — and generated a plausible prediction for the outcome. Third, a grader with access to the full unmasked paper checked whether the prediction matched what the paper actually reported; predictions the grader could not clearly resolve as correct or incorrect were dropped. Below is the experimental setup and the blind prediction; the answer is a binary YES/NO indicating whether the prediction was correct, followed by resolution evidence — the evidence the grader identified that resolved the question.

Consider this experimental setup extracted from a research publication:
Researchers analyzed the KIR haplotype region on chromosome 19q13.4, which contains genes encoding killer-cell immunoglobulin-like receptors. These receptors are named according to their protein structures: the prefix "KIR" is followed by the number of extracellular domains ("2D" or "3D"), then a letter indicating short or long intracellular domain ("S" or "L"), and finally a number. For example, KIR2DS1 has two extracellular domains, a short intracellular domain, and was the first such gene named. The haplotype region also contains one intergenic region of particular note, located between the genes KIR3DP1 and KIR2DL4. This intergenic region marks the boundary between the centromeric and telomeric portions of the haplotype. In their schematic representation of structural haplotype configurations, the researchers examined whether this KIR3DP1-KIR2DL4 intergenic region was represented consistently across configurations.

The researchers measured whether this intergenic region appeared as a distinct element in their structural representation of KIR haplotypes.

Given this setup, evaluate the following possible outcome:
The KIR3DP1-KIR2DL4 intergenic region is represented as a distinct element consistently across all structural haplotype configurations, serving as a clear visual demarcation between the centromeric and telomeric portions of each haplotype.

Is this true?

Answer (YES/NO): YES